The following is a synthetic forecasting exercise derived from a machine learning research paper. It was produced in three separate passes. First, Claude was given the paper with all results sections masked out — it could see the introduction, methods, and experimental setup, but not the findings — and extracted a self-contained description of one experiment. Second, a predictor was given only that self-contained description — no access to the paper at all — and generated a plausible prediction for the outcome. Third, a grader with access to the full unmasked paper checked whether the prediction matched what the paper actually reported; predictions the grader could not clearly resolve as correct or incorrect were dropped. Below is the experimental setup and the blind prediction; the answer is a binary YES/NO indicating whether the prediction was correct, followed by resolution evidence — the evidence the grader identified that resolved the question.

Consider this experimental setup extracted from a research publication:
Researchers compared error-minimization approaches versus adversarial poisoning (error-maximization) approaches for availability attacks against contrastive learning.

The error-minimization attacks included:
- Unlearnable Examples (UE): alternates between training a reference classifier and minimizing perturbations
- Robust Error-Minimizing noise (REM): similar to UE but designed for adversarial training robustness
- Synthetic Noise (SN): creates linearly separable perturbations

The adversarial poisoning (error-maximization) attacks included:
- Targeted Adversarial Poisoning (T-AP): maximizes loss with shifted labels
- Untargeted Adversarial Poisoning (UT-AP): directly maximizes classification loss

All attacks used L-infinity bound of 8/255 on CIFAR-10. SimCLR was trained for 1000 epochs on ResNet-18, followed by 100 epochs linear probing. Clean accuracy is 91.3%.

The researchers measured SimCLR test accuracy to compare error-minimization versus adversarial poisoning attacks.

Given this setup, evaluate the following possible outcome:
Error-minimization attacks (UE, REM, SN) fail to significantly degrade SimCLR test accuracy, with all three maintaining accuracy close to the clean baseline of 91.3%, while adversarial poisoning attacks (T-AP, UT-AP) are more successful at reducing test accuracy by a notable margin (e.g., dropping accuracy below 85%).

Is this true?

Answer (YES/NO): YES